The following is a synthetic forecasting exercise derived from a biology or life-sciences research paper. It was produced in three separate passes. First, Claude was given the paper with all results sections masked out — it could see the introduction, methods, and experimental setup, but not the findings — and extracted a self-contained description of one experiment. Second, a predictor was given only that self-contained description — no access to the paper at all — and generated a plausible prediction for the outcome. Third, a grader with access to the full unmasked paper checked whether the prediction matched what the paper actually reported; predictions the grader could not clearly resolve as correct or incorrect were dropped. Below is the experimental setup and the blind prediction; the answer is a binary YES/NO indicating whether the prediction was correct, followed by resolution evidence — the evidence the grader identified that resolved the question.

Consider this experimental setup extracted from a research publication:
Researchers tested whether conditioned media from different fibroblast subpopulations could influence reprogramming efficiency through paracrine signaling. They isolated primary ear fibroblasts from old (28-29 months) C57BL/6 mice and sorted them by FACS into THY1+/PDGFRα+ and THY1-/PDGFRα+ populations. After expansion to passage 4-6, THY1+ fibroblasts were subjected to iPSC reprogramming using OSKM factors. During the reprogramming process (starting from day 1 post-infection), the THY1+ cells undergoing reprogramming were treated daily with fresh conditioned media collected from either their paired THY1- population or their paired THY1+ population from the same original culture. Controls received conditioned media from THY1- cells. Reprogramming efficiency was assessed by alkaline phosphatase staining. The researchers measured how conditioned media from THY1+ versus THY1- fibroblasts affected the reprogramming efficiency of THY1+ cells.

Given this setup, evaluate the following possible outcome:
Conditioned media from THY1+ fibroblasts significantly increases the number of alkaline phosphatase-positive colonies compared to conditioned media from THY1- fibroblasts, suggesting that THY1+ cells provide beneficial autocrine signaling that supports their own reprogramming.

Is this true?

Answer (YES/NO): YES